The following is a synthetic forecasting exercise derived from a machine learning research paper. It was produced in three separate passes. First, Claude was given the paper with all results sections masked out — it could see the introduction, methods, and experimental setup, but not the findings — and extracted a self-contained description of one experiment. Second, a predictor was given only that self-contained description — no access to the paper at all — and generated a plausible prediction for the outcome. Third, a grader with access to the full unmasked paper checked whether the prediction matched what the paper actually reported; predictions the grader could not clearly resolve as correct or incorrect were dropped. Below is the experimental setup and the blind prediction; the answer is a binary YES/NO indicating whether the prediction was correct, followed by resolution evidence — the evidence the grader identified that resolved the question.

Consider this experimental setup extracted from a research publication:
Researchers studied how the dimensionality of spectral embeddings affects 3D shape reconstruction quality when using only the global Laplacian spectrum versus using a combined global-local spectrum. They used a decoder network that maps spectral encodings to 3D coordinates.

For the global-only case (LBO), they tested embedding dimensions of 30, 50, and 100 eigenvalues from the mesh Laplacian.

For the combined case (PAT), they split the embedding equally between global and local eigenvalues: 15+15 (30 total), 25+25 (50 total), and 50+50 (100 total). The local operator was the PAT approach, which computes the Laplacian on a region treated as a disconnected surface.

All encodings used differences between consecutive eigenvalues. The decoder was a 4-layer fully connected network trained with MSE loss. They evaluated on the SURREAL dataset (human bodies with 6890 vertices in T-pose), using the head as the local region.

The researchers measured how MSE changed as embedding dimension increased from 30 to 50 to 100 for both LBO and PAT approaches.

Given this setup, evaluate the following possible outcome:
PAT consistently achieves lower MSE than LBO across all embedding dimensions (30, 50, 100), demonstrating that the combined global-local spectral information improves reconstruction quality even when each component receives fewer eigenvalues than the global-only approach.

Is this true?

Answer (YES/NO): YES